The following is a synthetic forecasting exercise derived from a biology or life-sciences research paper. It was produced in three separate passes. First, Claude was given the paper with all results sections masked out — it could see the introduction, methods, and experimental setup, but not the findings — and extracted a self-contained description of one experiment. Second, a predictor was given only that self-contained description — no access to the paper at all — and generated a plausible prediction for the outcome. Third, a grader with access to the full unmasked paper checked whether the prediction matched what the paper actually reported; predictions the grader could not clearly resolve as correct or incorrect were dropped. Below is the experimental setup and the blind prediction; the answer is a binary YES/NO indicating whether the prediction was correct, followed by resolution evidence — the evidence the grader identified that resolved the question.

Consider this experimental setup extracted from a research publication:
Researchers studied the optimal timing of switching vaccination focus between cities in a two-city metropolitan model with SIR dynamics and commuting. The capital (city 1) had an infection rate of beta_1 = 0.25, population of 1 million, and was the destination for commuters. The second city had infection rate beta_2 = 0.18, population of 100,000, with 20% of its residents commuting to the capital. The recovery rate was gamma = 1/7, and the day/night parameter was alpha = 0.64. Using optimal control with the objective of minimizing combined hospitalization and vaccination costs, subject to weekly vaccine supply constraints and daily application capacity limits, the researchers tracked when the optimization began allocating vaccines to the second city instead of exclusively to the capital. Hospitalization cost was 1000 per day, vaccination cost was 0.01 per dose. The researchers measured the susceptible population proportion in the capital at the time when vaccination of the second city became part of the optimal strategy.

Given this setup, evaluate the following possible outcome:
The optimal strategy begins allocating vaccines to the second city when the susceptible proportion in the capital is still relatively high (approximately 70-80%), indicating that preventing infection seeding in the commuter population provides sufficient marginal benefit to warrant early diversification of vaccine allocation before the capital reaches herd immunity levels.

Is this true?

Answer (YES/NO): NO